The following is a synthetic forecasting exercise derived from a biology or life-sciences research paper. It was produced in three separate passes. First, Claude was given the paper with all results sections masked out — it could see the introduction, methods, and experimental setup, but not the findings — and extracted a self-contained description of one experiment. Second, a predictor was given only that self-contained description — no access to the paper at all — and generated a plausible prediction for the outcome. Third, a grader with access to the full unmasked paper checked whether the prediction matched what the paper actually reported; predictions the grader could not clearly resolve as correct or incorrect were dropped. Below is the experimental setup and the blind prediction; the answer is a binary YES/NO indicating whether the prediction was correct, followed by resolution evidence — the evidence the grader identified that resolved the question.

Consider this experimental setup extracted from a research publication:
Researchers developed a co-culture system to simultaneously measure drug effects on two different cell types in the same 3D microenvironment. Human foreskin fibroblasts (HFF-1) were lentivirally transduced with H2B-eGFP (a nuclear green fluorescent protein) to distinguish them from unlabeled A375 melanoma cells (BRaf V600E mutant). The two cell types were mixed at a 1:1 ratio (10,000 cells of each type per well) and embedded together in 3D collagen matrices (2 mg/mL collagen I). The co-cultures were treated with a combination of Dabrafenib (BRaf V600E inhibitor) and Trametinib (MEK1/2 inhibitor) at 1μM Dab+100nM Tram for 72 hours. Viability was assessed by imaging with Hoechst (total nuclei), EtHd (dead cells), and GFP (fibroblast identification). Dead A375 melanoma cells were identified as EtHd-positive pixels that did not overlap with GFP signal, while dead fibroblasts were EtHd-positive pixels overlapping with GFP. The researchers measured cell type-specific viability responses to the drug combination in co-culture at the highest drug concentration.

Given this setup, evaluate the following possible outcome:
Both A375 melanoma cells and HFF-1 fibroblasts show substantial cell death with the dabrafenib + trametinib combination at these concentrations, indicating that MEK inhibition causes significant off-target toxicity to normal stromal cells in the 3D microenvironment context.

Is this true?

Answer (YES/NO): NO